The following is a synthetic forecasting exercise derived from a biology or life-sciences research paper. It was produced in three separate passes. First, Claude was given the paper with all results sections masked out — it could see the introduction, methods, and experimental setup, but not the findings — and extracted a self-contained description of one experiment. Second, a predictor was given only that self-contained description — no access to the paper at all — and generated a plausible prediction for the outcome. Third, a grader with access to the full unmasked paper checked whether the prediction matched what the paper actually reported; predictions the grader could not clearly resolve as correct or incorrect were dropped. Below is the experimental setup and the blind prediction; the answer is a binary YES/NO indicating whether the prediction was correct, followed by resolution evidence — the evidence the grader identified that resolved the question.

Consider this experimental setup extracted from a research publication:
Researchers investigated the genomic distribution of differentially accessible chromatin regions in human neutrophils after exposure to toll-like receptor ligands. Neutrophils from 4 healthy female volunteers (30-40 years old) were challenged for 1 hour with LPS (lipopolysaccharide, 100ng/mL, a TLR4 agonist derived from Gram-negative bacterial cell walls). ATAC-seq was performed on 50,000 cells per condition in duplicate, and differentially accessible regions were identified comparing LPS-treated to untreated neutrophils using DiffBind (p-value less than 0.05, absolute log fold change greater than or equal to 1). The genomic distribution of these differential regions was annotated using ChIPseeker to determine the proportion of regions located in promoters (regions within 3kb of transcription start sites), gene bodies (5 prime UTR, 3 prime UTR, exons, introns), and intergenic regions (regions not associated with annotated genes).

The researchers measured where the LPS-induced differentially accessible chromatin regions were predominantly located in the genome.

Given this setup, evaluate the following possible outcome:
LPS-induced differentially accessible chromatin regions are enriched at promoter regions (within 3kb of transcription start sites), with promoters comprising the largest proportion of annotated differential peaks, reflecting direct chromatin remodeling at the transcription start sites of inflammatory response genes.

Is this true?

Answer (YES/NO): NO